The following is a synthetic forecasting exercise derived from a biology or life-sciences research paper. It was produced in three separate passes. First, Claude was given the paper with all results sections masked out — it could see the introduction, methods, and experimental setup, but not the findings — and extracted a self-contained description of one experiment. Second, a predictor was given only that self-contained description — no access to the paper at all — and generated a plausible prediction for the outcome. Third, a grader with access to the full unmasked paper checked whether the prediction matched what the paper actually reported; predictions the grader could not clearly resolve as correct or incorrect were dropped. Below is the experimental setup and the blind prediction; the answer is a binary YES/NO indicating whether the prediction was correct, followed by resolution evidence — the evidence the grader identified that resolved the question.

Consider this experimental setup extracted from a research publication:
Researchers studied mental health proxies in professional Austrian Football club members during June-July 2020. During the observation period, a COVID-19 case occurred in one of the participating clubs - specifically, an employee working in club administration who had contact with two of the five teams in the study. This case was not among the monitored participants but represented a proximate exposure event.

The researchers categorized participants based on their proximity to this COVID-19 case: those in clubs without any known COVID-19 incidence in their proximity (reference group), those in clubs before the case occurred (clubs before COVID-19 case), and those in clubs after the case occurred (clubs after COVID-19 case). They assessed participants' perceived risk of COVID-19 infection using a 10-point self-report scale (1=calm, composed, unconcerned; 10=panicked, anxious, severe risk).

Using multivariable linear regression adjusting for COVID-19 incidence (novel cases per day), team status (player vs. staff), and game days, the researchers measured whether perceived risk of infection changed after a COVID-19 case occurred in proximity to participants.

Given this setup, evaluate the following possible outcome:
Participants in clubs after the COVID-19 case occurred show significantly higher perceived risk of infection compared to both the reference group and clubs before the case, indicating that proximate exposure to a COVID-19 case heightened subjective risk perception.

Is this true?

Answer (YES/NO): NO